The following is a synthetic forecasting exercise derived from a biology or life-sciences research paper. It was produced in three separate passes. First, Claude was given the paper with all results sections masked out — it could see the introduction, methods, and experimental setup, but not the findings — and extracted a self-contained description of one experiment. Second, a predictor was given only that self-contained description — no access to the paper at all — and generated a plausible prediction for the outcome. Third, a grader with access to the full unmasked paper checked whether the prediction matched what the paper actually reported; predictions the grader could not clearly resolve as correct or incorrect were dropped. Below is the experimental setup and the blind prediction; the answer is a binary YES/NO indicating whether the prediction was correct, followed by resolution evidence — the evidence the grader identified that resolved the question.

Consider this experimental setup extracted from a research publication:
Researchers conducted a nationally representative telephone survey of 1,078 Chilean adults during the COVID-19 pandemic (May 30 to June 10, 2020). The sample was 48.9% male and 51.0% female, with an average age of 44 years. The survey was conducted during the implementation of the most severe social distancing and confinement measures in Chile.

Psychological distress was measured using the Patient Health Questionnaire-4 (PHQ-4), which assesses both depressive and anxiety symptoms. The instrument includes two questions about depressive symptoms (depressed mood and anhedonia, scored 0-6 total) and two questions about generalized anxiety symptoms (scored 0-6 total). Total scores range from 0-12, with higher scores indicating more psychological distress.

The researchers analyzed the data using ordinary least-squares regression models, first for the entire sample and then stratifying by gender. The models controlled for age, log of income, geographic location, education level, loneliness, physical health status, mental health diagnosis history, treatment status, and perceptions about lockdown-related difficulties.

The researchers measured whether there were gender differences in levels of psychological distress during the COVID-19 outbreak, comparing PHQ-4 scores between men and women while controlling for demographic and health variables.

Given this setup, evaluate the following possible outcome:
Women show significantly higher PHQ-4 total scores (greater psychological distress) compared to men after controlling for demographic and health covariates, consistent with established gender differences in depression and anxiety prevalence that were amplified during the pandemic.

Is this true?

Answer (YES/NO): YES